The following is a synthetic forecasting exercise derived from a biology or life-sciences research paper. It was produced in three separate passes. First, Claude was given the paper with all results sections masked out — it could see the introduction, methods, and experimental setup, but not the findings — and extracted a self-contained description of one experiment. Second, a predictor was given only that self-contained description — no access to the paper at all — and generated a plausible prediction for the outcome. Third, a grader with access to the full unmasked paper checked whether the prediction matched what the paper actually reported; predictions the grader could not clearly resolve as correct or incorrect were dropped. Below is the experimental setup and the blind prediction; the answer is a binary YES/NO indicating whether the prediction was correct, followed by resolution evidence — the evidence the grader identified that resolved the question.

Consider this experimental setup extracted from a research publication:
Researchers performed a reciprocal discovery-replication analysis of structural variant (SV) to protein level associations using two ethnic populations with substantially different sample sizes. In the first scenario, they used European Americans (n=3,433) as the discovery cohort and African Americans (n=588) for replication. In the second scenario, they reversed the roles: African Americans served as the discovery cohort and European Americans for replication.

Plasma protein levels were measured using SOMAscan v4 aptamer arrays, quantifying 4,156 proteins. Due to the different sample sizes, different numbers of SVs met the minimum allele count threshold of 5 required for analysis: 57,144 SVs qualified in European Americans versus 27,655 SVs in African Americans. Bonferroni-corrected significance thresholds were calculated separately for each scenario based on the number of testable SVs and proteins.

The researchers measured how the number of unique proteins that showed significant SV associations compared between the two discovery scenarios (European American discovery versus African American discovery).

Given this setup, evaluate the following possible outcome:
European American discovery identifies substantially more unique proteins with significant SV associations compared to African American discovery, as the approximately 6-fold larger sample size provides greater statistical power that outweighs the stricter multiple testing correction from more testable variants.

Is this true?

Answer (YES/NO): YES